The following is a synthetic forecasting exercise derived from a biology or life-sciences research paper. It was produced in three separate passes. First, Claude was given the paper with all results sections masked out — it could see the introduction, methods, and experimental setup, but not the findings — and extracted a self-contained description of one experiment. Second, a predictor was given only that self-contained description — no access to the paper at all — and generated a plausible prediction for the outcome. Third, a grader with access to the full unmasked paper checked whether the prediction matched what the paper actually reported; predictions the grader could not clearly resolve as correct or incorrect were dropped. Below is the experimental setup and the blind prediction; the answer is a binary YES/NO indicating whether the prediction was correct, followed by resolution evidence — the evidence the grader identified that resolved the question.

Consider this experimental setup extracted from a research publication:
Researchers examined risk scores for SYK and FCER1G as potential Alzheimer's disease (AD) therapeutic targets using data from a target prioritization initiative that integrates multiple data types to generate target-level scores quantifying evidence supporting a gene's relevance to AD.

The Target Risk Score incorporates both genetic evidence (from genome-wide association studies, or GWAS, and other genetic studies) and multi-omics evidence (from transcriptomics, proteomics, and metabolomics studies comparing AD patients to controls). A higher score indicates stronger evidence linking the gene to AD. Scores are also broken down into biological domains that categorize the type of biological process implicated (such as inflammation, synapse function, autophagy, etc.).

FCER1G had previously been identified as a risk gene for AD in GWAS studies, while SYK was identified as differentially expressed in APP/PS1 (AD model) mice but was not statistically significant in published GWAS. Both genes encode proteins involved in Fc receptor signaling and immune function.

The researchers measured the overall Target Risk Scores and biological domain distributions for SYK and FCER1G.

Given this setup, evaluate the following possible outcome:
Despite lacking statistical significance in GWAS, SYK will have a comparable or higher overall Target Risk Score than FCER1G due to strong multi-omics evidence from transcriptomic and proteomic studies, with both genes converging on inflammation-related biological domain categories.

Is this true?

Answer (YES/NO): YES